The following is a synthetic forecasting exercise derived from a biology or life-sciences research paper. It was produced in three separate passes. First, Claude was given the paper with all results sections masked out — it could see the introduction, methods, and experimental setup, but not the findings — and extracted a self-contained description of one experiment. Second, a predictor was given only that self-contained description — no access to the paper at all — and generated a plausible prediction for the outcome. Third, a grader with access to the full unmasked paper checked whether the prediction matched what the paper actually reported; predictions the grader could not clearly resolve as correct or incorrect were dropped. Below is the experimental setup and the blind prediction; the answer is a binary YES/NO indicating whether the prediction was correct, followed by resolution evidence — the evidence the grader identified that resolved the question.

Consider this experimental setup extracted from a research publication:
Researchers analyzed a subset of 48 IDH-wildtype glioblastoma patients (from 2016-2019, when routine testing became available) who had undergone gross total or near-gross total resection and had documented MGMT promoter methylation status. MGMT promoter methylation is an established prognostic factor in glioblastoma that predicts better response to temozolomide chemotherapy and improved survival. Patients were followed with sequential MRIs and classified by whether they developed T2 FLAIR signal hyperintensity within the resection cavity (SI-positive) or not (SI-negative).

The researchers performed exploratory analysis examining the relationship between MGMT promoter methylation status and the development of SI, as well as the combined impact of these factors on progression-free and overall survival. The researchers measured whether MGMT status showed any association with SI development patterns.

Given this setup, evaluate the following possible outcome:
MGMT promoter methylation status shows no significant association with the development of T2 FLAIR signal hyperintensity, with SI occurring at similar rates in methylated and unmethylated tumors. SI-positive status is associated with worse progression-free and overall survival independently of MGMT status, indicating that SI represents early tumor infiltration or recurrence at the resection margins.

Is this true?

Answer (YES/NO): NO